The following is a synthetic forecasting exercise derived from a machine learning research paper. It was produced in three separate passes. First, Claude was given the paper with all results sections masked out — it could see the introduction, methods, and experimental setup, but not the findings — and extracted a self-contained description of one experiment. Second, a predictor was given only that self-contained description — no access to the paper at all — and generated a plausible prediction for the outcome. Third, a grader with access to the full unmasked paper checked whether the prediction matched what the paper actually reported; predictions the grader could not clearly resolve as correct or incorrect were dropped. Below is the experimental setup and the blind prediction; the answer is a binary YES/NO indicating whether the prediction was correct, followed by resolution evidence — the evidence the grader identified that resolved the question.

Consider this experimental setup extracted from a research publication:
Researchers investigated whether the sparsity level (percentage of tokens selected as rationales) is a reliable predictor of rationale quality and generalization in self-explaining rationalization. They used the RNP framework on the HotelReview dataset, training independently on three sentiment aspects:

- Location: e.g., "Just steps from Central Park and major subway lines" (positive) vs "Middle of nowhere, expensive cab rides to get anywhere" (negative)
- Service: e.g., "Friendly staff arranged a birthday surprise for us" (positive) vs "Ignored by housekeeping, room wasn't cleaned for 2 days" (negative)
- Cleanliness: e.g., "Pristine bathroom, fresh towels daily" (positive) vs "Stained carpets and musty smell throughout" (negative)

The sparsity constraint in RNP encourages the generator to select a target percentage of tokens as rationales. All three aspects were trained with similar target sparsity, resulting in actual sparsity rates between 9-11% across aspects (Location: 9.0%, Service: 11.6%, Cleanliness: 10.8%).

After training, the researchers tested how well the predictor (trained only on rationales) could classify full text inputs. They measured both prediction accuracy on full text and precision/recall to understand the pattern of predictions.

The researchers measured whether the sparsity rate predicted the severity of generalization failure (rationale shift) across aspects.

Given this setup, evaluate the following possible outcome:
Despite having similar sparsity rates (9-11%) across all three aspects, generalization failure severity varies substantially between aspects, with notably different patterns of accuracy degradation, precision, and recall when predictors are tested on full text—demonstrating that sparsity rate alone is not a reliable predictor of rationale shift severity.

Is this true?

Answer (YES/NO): YES